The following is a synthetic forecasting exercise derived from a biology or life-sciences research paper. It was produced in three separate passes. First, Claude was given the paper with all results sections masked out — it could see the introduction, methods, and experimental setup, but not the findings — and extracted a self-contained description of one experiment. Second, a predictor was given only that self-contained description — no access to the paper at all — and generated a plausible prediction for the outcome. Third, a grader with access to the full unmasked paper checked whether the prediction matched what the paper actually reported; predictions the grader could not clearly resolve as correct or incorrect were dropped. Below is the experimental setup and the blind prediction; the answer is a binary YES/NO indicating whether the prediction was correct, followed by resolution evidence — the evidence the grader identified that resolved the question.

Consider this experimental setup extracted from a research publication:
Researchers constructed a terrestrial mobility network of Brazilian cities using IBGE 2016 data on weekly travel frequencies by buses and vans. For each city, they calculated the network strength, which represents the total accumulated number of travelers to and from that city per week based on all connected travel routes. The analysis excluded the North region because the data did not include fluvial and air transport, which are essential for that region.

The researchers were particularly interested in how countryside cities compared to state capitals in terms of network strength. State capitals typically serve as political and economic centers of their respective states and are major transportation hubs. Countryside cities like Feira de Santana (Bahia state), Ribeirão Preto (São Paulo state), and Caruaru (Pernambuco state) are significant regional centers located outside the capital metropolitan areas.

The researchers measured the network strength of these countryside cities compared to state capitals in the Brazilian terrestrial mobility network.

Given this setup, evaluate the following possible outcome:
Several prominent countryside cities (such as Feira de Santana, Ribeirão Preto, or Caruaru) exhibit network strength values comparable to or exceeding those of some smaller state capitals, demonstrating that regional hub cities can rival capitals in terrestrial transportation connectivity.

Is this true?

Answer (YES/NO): YES